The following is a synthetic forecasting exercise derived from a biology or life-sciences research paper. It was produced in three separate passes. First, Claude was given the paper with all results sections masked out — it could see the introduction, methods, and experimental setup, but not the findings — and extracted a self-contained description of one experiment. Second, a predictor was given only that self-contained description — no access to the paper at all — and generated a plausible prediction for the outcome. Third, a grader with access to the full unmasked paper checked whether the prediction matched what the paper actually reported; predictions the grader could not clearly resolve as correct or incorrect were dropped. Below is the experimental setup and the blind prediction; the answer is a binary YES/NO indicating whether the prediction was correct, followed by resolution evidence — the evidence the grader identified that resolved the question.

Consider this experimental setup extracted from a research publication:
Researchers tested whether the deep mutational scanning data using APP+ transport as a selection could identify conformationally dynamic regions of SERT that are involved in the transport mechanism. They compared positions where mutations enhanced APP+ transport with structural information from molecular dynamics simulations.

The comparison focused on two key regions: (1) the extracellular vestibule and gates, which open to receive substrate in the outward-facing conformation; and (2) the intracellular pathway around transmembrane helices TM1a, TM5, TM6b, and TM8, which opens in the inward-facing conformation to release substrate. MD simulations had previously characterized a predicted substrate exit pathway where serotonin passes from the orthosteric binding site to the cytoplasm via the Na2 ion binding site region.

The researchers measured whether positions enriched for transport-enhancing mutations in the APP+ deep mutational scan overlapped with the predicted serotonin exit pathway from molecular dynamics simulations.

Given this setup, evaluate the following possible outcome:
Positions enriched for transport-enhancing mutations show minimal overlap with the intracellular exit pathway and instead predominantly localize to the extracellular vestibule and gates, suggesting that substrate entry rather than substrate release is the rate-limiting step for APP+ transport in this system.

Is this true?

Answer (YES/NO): NO